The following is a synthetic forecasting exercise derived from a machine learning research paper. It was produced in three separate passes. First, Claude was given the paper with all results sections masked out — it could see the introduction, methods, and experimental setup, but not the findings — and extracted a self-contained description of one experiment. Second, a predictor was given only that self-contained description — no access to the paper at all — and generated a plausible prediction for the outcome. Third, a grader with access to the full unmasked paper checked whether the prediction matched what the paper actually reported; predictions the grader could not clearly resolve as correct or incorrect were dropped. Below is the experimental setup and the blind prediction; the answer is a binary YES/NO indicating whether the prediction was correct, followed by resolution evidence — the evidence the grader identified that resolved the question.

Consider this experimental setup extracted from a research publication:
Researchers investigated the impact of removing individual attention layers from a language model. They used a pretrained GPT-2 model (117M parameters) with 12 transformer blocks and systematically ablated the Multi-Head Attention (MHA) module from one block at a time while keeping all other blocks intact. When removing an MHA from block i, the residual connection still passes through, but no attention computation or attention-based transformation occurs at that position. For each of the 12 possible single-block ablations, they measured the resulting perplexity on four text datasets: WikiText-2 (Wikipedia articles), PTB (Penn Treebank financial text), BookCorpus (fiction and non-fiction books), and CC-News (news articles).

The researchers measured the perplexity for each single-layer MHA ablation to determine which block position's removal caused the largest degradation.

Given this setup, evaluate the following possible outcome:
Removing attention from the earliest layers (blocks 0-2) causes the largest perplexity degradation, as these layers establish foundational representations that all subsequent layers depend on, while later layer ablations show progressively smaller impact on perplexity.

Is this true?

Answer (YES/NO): NO